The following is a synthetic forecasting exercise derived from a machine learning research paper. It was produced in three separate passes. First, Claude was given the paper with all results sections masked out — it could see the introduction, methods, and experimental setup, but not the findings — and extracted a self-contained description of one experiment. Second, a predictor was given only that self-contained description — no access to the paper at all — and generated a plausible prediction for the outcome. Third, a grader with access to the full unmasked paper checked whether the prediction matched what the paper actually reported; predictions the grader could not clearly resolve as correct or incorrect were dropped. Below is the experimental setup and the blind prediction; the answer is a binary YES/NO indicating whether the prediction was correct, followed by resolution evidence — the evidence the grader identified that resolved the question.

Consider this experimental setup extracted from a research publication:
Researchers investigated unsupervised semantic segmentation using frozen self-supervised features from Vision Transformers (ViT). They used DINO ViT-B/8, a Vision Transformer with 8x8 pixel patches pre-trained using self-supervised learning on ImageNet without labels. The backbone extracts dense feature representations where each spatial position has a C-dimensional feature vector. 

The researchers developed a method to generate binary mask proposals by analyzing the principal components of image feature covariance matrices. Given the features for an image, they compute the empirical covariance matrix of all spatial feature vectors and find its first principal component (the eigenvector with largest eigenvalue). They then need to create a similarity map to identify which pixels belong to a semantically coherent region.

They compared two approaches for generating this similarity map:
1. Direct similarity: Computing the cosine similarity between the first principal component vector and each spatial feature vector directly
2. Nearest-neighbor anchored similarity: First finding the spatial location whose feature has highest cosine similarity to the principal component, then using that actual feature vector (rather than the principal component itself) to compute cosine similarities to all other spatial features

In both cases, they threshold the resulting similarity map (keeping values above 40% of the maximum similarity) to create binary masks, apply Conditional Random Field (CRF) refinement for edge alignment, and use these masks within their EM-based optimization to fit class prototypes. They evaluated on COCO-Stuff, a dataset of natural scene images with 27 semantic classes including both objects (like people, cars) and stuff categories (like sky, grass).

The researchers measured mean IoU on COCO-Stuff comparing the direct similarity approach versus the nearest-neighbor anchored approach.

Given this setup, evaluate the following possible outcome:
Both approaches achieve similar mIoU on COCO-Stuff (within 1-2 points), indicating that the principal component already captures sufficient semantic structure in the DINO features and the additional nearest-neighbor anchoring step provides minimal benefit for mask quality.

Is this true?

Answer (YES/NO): YES